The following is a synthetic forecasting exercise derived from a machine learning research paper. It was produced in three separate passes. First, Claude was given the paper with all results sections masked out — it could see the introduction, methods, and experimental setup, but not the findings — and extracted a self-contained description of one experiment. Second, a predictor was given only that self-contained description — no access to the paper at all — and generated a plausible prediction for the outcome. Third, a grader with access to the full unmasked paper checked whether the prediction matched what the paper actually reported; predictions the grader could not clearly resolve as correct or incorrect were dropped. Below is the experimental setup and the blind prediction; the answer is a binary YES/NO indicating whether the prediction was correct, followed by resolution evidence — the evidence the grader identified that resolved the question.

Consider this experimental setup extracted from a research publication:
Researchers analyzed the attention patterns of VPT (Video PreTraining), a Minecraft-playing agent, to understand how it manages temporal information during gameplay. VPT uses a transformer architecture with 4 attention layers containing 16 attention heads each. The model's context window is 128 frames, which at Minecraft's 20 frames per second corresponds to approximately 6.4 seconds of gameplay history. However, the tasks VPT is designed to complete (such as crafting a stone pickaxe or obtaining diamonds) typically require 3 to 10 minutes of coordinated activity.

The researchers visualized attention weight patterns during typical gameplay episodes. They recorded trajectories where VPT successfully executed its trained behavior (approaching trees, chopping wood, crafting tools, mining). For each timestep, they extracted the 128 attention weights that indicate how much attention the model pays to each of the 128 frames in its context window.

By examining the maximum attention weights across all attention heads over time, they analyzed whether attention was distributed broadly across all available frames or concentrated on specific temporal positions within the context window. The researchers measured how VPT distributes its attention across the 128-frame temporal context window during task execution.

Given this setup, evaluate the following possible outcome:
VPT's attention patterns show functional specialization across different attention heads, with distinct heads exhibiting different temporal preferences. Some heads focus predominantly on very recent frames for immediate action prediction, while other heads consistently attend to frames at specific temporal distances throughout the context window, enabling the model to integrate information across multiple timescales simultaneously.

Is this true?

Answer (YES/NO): YES